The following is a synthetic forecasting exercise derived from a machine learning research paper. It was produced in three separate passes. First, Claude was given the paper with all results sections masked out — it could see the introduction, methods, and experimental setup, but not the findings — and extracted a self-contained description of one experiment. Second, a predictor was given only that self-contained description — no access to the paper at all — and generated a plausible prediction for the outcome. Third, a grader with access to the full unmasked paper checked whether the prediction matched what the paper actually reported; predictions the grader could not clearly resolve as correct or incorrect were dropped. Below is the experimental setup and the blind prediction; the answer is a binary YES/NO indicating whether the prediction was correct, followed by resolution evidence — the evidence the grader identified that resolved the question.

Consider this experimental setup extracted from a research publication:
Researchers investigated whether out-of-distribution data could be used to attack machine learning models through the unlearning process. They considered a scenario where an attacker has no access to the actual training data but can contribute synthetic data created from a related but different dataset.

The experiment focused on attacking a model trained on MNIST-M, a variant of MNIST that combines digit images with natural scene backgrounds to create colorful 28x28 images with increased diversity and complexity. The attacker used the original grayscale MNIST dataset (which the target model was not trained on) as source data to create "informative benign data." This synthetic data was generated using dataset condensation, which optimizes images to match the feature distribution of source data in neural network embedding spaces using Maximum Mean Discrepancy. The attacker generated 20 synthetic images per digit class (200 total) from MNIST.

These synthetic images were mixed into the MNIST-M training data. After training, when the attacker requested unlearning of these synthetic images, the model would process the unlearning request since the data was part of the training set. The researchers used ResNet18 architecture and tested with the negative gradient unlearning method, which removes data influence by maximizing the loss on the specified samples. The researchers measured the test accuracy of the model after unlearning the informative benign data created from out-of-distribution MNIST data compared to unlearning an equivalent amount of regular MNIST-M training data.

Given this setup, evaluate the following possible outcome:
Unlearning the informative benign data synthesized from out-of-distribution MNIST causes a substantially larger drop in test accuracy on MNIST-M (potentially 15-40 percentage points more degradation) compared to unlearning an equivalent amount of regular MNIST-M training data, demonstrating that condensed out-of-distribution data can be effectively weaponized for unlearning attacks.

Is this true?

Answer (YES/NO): YES